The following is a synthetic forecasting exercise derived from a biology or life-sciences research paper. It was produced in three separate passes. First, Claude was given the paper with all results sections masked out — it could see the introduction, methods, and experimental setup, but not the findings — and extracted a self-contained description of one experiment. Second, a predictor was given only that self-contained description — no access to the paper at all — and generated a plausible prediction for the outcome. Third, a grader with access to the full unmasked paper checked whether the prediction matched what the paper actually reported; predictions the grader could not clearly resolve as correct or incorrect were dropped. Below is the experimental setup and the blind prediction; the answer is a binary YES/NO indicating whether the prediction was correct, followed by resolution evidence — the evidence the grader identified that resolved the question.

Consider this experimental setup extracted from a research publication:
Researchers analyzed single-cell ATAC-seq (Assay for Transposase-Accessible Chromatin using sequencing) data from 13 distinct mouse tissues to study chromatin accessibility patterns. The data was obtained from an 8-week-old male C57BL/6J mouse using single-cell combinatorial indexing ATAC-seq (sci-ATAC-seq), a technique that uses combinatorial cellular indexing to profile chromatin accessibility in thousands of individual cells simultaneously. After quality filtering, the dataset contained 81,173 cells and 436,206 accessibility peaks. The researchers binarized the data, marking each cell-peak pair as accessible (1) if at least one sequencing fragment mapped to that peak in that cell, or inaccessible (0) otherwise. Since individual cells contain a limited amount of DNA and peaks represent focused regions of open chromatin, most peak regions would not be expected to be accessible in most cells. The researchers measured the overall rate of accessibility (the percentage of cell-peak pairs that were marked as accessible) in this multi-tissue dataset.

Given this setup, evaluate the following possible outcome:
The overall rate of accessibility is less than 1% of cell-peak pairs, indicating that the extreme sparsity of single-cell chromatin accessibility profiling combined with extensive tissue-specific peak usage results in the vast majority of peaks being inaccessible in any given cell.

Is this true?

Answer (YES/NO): NO